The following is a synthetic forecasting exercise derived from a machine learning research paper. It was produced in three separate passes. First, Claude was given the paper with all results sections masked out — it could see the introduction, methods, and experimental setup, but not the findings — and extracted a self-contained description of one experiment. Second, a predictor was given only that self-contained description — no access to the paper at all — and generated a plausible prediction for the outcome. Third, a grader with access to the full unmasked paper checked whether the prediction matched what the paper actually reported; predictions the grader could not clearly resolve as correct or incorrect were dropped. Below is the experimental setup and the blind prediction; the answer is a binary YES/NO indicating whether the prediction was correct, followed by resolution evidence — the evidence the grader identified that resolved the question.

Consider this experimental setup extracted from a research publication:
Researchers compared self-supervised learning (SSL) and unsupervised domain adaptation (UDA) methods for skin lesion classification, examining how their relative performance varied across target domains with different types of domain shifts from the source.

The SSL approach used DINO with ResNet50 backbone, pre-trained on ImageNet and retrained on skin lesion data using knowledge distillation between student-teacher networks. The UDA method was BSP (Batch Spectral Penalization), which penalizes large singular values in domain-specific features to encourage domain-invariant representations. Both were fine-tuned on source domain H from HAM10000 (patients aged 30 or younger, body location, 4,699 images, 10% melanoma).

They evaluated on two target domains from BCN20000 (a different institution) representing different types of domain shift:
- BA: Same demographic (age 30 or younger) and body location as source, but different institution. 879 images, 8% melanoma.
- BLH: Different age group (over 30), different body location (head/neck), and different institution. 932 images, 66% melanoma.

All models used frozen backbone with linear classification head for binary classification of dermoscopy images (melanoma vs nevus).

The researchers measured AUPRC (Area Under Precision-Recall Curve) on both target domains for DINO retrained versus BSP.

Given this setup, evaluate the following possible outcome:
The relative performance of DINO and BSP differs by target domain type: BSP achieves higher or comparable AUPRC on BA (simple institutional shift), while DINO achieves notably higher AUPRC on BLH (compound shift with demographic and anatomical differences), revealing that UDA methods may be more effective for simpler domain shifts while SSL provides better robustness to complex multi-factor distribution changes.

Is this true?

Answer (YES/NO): NO